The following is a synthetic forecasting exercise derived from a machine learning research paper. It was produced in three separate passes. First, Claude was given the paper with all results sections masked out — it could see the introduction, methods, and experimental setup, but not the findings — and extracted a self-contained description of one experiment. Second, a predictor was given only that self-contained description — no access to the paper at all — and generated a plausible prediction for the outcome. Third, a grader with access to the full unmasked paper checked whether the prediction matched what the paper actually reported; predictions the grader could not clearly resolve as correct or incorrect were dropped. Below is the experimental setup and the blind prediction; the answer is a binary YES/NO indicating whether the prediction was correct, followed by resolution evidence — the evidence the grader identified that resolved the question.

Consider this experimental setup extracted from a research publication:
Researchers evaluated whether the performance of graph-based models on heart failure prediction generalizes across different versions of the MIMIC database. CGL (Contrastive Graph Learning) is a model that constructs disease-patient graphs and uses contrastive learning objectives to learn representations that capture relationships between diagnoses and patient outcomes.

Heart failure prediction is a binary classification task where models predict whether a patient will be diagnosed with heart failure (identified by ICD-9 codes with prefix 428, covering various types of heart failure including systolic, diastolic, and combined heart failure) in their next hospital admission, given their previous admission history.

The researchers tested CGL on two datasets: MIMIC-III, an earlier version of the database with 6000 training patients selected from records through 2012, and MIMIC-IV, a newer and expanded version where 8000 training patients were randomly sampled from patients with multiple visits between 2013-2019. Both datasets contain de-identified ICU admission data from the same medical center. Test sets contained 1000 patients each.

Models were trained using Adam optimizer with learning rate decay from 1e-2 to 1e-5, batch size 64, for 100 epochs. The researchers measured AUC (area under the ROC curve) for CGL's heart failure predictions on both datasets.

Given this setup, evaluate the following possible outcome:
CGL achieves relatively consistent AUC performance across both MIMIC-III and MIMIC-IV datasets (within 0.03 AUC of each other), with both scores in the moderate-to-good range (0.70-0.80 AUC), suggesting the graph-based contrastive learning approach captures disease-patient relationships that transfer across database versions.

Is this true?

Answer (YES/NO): NO